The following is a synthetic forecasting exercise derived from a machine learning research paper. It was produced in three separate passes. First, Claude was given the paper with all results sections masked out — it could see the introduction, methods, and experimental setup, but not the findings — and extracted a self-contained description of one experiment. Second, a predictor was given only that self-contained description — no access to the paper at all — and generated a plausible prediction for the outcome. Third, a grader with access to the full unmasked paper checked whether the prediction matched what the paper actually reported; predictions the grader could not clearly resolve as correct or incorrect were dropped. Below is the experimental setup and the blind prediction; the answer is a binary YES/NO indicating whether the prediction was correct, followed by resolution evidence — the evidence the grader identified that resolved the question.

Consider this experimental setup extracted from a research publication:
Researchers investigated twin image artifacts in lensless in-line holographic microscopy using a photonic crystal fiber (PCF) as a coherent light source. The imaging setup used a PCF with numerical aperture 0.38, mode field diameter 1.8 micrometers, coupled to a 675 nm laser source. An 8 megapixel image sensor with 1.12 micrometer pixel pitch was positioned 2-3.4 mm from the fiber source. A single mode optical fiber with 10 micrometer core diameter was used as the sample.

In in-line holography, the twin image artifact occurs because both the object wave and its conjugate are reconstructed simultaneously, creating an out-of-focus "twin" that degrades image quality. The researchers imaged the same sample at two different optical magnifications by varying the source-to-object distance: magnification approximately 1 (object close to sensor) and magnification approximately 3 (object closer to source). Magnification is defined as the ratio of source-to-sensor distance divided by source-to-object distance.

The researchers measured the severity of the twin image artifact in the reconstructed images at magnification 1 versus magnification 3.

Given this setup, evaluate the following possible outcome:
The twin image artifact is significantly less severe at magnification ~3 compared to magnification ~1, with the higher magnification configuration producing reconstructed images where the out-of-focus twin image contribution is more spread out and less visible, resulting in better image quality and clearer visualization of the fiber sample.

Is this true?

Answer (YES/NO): YES